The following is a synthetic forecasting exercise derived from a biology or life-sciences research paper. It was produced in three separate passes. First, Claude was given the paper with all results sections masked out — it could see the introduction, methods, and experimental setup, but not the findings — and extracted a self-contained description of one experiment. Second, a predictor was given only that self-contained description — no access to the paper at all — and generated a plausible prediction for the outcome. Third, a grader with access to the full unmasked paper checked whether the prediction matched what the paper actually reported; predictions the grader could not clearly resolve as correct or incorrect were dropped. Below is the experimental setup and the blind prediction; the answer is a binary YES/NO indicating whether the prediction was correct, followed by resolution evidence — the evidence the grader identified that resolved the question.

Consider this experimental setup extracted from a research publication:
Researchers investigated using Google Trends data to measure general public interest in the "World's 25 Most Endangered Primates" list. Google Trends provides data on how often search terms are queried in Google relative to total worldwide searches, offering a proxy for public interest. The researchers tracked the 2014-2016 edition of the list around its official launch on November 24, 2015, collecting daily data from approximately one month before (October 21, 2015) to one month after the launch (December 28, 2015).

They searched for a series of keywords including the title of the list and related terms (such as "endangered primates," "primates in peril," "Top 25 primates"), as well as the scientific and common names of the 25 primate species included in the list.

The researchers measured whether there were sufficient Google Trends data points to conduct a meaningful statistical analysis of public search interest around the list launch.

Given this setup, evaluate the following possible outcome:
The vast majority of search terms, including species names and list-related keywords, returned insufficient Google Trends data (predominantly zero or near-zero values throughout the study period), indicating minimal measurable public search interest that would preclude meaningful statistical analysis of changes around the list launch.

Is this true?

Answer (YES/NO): YES